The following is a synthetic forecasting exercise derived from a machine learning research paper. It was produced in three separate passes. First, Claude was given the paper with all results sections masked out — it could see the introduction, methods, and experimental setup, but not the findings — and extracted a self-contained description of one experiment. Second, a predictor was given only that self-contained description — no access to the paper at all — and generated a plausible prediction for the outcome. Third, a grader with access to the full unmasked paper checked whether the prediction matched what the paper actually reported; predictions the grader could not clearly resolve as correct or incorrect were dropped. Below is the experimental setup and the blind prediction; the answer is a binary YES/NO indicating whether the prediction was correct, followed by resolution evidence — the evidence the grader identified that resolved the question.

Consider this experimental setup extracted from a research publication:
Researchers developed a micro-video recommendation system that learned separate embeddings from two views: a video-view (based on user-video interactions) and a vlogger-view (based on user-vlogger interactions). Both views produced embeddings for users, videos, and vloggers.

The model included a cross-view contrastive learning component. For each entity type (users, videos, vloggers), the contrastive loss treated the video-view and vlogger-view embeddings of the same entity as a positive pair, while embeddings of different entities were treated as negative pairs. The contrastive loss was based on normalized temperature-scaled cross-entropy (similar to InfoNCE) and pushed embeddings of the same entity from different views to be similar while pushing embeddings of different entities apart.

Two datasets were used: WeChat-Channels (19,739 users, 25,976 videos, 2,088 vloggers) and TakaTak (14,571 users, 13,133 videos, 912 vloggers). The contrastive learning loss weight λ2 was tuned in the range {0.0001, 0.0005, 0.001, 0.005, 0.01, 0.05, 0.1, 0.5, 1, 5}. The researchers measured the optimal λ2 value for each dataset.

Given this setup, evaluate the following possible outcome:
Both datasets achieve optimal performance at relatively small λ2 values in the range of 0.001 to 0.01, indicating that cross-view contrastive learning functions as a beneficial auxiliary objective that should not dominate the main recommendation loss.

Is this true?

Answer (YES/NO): NO